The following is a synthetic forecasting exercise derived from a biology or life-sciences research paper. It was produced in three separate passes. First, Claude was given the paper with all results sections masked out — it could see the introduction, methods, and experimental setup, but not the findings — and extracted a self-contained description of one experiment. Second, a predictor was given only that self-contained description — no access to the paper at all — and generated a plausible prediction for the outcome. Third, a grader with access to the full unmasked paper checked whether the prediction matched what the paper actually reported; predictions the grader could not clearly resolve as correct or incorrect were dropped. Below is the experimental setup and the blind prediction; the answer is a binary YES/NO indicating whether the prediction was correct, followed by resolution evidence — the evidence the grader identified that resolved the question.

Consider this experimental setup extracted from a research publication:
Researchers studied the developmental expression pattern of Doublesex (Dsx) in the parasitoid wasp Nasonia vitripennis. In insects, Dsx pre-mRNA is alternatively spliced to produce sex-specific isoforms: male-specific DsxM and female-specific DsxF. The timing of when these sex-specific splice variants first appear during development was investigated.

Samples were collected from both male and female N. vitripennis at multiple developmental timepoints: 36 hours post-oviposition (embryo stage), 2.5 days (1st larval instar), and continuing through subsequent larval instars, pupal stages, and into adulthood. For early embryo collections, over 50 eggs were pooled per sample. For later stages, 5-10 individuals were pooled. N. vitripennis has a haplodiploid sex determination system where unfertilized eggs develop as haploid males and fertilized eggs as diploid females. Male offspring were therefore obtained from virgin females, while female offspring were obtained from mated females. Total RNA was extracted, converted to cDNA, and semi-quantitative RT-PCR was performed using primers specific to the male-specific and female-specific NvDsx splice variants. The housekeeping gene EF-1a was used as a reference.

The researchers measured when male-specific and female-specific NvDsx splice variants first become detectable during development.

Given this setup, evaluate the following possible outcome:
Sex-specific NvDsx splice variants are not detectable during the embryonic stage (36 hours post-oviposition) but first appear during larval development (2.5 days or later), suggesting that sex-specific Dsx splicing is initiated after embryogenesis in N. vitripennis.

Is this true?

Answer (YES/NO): NO